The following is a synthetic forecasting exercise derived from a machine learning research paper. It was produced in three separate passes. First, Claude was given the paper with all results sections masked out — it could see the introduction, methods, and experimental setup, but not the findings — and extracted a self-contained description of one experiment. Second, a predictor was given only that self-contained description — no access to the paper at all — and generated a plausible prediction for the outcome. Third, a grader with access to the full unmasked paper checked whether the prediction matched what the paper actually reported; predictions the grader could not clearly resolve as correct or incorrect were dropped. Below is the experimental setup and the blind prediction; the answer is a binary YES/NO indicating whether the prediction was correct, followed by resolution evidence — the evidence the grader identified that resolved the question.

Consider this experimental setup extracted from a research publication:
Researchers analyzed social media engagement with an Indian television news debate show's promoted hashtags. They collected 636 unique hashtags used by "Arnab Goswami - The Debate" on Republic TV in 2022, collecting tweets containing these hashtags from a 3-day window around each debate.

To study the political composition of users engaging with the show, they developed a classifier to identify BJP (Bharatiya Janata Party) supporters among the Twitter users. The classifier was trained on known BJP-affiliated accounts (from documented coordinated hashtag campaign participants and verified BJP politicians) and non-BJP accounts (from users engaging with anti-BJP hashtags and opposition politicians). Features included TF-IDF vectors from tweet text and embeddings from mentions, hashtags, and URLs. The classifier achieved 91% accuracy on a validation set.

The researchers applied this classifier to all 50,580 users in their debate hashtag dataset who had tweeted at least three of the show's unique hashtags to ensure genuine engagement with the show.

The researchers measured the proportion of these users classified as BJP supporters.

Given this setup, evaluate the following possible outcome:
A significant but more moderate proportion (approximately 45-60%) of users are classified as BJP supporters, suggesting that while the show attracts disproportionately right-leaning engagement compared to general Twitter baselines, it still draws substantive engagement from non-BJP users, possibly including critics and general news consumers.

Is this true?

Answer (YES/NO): YES